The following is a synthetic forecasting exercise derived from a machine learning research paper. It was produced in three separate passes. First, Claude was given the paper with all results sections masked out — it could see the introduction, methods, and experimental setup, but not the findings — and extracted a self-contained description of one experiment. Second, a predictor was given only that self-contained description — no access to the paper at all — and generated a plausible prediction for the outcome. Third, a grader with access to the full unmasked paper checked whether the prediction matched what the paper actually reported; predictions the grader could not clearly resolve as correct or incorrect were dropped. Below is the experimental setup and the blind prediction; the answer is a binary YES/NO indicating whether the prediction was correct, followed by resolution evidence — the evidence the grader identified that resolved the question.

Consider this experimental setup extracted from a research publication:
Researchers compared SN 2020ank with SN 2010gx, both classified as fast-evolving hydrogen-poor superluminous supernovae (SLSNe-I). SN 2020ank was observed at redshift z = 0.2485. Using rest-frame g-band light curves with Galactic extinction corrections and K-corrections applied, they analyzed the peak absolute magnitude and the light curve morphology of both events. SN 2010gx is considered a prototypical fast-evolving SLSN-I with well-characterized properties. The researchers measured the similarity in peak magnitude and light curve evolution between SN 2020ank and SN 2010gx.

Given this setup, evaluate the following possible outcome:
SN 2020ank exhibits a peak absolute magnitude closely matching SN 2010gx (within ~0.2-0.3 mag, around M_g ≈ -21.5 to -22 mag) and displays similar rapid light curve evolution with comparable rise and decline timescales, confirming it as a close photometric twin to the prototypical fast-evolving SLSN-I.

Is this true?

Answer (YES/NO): NO